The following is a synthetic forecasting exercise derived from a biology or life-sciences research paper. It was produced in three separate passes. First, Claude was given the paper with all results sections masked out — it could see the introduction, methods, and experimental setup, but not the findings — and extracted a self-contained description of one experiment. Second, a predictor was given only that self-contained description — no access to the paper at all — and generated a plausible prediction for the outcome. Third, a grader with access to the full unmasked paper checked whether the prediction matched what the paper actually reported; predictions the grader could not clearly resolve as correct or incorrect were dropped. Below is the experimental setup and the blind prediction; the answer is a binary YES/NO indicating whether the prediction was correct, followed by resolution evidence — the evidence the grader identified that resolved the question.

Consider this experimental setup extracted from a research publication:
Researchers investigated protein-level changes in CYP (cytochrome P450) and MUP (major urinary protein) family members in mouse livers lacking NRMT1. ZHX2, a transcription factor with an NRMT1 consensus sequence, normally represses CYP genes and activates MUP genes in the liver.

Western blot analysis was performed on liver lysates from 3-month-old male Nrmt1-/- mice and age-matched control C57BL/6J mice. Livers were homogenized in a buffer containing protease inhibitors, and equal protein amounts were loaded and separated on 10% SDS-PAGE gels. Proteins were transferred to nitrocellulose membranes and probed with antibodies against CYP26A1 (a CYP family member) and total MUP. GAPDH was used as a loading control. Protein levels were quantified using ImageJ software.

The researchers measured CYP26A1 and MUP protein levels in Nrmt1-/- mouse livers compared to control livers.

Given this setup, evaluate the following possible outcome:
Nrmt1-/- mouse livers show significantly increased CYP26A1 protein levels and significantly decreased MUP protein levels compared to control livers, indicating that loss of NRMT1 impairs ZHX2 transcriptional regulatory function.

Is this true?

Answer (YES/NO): YES